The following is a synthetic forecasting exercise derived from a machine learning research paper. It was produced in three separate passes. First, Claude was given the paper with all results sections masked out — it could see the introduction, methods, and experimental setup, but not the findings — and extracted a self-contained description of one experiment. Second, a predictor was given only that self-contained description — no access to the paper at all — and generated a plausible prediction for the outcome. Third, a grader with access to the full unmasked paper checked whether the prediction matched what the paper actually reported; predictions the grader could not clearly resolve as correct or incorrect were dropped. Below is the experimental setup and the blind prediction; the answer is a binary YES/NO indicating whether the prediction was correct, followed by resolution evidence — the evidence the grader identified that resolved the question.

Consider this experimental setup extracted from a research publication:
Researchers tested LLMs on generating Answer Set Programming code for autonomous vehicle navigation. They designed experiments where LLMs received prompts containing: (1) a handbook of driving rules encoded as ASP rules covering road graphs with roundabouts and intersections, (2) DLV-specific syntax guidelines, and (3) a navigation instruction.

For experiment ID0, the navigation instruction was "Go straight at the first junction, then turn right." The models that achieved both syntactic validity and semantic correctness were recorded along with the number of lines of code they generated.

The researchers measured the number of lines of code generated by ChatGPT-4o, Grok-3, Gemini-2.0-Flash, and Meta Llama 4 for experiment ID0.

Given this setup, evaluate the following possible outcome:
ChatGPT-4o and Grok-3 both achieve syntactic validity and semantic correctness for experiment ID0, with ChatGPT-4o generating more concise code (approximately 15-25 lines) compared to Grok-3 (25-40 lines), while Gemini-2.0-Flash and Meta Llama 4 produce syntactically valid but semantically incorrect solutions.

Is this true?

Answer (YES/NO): NO